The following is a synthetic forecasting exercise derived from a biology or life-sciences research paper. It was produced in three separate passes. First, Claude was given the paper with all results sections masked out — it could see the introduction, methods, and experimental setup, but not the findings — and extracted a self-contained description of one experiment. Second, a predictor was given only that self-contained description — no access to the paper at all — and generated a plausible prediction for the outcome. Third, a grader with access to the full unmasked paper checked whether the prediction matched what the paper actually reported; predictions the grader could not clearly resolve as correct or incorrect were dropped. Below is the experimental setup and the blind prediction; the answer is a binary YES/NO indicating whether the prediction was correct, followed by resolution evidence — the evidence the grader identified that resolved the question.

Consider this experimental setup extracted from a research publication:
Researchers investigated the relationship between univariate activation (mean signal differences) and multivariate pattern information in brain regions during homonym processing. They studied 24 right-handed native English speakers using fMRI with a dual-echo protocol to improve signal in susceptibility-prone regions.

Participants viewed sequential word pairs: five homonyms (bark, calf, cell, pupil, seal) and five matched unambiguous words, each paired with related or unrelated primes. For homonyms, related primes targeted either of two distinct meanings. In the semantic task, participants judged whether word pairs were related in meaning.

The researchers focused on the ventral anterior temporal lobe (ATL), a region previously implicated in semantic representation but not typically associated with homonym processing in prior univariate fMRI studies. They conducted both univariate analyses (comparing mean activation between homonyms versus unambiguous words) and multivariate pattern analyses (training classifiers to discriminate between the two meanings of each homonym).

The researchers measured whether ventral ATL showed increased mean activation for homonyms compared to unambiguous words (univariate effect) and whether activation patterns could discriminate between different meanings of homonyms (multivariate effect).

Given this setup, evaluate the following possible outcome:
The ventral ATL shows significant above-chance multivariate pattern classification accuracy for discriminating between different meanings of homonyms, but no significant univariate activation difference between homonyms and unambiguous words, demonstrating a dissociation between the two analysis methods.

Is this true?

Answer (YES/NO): YES